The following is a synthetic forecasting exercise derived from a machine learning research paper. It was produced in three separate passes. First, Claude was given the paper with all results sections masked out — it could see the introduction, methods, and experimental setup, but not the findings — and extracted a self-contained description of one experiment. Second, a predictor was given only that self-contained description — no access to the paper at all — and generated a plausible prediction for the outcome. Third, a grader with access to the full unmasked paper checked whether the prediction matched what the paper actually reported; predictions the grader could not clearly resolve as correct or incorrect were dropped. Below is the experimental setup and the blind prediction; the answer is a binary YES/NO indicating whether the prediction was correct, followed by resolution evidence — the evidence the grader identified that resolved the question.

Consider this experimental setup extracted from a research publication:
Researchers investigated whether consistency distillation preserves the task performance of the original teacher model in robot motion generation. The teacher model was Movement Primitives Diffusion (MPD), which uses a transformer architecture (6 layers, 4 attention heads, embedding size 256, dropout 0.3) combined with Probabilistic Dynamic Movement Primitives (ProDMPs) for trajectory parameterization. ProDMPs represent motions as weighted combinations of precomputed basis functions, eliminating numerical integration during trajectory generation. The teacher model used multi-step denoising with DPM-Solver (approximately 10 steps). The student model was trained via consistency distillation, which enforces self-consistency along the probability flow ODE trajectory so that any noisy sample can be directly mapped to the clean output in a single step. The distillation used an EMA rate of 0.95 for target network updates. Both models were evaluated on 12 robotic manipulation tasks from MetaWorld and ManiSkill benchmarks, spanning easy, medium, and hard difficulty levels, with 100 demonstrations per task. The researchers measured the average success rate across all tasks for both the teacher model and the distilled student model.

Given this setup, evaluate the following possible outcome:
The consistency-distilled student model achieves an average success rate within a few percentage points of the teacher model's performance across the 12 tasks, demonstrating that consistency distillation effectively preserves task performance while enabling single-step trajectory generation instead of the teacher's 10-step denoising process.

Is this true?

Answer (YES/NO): YES